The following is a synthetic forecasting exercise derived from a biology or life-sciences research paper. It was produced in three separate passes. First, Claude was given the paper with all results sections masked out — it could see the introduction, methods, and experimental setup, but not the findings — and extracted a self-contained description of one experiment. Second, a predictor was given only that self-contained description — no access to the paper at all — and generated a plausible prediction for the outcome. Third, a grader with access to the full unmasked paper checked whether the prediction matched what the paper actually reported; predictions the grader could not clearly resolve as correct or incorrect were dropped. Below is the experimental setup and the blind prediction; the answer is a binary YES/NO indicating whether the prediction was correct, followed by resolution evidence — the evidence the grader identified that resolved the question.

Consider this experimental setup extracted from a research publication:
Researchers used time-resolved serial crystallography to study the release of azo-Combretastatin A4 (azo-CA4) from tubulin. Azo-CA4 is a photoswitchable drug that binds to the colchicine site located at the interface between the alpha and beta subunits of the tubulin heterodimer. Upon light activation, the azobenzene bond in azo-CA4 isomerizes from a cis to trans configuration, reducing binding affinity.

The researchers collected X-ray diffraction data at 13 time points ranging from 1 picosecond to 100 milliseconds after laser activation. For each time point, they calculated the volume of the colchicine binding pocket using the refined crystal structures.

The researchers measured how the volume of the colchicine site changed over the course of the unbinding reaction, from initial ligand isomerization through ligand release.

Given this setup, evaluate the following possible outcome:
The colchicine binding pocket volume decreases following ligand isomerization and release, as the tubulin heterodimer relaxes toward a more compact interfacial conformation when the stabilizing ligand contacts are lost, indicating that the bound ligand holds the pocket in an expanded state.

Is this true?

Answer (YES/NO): NO